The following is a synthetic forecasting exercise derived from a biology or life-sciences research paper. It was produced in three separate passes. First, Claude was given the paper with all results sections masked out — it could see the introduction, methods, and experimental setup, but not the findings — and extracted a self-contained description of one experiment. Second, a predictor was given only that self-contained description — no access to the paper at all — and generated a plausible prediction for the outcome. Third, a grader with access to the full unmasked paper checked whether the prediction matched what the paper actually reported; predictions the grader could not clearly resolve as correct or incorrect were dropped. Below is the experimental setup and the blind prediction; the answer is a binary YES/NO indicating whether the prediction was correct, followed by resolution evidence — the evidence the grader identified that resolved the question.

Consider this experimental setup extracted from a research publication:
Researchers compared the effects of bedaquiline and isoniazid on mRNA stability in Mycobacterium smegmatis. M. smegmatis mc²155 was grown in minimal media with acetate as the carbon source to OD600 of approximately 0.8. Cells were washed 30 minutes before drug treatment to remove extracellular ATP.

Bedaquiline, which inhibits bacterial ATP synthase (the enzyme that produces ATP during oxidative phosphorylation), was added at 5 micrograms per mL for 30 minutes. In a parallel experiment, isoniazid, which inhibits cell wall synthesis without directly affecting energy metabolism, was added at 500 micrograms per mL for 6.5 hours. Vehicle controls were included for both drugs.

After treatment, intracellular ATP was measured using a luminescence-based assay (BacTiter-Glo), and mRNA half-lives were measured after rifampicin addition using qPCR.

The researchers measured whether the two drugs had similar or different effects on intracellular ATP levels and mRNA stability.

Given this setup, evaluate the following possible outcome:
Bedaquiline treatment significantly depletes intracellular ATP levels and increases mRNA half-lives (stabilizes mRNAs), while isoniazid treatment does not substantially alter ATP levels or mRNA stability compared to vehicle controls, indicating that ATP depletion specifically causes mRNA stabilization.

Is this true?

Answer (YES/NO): NO